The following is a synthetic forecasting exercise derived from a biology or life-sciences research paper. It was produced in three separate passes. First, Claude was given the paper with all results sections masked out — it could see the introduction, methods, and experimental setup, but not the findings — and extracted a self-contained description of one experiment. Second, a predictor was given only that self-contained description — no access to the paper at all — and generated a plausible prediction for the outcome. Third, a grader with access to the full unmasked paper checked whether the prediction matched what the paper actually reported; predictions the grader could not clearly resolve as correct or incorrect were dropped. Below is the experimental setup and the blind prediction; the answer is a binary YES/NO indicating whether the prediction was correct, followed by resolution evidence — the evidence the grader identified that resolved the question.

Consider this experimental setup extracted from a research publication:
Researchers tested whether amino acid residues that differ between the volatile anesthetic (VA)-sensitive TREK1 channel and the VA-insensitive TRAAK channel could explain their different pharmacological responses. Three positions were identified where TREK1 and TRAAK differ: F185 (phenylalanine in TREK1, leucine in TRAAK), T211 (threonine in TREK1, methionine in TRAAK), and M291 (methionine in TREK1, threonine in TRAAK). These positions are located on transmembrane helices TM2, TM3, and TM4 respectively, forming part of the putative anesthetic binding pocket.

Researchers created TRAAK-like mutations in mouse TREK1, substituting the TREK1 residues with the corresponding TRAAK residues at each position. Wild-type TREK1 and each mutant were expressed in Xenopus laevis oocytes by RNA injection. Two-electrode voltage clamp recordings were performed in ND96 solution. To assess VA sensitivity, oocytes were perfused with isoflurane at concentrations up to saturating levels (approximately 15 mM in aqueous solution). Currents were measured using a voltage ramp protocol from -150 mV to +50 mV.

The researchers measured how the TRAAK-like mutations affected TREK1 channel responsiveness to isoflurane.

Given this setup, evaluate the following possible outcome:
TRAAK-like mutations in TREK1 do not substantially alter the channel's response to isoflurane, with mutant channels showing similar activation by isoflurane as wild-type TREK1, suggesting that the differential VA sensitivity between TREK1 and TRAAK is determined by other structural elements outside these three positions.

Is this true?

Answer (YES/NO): NO